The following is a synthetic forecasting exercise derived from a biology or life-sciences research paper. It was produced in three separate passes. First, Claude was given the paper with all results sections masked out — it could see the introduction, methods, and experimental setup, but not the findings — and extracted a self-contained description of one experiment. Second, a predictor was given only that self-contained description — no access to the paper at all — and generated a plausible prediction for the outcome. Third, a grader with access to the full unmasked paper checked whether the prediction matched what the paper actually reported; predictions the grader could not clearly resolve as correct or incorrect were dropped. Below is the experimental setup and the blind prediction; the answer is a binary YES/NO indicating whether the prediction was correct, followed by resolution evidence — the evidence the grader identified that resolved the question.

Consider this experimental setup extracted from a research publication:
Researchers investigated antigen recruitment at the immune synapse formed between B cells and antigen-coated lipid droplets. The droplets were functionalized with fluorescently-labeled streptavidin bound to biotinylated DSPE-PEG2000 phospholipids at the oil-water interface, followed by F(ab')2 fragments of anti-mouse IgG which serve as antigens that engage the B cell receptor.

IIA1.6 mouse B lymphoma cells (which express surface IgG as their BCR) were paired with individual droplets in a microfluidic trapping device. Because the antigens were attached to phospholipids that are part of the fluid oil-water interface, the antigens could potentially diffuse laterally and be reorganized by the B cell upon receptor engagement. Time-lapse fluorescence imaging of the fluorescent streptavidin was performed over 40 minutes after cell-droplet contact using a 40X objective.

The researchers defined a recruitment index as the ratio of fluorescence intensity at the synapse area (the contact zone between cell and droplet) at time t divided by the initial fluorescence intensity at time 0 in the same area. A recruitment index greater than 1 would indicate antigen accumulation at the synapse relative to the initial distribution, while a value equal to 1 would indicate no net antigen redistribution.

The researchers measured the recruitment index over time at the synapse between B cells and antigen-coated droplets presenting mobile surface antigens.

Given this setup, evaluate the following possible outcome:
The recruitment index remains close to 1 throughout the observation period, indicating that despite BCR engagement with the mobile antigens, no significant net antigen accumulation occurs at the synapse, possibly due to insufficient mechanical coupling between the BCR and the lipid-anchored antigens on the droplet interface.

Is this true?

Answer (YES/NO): NO